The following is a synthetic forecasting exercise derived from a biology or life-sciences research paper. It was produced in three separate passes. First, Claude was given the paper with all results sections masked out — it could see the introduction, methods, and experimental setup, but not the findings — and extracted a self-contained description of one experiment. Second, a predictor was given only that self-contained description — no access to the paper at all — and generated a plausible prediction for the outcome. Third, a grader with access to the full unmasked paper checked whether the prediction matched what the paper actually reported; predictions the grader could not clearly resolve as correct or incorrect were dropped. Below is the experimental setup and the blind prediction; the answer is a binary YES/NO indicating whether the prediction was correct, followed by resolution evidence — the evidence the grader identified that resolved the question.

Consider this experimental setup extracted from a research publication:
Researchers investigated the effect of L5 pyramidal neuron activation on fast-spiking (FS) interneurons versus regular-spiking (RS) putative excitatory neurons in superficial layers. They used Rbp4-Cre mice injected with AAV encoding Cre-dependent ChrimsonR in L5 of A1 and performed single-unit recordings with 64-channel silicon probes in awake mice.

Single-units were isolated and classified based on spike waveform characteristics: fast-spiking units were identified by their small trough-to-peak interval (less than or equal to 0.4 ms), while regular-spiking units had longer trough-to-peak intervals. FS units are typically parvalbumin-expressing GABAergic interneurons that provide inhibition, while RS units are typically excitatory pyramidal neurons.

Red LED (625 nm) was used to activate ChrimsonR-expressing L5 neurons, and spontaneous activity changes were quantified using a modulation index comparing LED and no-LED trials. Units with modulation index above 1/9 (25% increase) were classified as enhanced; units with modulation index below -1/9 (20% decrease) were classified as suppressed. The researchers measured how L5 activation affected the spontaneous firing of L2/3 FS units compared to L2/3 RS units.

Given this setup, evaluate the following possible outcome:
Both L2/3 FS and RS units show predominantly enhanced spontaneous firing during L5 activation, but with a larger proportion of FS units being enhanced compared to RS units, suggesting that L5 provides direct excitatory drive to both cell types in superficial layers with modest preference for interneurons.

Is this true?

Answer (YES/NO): NO